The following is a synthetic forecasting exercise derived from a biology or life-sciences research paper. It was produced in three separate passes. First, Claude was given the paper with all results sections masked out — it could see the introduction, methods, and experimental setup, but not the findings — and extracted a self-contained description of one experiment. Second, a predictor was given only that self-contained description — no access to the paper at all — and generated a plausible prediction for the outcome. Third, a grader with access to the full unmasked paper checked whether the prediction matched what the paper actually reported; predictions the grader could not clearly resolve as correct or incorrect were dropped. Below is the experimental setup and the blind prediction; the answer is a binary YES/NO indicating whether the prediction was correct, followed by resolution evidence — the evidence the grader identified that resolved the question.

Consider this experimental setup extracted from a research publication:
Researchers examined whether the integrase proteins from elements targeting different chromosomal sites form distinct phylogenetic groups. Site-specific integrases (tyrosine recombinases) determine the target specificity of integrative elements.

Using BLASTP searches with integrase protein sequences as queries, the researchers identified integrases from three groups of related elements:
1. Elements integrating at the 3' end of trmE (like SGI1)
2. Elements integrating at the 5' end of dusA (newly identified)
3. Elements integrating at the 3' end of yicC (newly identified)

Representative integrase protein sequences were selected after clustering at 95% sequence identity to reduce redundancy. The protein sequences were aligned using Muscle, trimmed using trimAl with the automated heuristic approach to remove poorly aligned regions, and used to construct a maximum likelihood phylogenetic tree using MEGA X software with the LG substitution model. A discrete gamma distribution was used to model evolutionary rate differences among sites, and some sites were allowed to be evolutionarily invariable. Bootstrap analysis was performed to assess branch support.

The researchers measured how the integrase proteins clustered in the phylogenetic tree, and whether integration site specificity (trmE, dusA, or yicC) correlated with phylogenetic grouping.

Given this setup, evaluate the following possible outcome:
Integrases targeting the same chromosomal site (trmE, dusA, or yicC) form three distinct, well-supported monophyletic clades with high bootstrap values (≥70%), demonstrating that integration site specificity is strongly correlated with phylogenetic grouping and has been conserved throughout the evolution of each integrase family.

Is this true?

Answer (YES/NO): NO